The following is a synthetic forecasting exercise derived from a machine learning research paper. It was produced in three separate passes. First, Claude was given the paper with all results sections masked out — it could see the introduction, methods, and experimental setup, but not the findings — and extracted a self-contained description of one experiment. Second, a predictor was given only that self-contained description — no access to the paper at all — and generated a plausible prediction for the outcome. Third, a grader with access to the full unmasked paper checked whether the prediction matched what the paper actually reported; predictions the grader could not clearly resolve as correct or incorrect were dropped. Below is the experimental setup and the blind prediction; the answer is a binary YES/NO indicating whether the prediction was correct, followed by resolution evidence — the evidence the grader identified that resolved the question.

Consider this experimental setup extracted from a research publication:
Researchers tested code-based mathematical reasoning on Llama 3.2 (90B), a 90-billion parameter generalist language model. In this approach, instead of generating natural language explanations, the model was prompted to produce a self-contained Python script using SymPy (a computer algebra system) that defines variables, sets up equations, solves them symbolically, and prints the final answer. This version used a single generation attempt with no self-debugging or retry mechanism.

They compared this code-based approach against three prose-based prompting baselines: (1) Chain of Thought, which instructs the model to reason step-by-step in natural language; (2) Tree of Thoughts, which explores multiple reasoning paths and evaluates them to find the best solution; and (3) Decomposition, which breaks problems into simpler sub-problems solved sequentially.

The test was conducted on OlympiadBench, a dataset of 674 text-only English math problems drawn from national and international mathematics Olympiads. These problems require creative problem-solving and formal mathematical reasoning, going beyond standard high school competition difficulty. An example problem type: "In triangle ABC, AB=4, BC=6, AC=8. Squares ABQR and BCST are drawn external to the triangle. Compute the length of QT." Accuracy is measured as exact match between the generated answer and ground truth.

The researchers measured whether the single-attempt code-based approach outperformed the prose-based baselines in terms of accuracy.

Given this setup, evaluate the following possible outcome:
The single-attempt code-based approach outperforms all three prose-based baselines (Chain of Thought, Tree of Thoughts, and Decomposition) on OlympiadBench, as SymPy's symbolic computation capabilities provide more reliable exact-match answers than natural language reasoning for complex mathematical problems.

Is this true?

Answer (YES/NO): NO